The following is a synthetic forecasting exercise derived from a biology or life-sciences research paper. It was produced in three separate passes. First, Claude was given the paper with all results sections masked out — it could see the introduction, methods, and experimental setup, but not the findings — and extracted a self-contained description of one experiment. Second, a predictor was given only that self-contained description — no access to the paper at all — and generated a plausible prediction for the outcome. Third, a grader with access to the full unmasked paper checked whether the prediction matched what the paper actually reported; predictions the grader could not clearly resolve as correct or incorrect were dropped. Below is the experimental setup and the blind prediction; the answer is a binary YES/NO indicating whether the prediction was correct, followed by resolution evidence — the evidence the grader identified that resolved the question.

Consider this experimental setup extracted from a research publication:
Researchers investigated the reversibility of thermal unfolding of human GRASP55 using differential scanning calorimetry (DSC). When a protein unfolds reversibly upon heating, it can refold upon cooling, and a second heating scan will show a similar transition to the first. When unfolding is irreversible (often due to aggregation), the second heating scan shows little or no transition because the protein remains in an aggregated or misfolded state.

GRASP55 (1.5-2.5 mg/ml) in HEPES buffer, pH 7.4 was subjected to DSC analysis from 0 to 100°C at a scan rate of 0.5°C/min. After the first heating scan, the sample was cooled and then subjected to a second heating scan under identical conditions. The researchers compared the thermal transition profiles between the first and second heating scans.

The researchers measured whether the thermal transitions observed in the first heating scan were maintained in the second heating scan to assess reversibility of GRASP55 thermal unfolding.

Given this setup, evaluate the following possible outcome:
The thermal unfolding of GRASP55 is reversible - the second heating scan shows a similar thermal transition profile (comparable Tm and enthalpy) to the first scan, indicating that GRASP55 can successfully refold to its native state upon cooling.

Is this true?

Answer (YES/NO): NO